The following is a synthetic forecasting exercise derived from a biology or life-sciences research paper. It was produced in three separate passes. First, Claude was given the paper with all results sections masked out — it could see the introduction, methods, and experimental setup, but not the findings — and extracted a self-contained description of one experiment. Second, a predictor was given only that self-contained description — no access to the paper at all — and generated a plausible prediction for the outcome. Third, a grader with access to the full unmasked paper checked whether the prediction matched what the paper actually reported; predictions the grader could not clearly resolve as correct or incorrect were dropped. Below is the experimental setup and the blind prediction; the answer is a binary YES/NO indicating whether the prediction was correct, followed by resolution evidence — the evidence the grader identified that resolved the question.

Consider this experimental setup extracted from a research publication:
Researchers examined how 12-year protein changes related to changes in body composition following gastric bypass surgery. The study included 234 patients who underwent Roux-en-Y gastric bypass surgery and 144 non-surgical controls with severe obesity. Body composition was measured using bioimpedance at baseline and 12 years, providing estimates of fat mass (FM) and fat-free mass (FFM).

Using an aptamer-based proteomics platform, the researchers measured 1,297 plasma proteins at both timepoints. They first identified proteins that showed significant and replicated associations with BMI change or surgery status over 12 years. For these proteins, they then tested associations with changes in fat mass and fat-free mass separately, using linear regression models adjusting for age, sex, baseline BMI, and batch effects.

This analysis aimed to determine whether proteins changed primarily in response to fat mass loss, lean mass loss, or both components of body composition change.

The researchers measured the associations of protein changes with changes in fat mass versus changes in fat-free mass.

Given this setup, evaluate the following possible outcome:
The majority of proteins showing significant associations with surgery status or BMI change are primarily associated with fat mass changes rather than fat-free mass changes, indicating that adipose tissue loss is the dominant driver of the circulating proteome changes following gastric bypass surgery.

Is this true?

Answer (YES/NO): NO